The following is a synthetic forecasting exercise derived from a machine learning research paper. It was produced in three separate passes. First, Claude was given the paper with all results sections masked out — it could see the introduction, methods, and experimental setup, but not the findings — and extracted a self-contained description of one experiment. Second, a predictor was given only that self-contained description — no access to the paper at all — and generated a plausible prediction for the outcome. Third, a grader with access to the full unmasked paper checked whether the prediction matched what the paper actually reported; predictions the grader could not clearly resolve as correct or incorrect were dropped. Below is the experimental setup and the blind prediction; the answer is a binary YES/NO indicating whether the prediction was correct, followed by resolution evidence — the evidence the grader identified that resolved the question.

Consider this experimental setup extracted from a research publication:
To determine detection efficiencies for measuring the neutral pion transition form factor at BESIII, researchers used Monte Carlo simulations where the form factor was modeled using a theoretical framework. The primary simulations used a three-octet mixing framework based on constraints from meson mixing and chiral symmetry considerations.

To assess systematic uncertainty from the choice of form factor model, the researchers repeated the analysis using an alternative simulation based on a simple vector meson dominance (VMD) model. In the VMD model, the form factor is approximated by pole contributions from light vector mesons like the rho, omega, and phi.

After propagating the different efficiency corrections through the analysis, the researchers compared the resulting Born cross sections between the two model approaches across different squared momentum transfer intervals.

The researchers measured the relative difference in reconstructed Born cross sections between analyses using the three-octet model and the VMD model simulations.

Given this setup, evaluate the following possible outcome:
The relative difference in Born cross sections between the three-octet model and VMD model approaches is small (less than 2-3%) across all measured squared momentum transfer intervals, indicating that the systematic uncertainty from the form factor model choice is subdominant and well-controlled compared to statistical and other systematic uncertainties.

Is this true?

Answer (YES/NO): NO